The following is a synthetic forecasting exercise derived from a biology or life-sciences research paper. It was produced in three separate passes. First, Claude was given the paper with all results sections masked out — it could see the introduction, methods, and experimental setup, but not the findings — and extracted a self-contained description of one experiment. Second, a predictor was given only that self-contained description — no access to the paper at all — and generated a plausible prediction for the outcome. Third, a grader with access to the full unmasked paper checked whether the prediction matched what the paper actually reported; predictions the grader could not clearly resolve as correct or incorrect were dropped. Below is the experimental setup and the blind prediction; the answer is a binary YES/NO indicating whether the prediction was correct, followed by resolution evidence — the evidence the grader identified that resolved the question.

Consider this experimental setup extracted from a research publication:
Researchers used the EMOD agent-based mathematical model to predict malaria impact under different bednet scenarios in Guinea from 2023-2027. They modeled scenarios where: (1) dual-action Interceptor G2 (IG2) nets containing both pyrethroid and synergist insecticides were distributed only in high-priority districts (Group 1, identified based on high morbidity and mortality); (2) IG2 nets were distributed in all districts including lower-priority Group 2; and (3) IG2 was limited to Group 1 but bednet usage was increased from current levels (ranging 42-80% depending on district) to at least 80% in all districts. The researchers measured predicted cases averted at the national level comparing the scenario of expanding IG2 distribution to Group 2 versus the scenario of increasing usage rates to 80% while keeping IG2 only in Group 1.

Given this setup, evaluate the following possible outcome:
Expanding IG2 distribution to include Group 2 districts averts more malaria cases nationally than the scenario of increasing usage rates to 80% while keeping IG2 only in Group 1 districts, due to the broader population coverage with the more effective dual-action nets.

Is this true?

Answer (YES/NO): NO